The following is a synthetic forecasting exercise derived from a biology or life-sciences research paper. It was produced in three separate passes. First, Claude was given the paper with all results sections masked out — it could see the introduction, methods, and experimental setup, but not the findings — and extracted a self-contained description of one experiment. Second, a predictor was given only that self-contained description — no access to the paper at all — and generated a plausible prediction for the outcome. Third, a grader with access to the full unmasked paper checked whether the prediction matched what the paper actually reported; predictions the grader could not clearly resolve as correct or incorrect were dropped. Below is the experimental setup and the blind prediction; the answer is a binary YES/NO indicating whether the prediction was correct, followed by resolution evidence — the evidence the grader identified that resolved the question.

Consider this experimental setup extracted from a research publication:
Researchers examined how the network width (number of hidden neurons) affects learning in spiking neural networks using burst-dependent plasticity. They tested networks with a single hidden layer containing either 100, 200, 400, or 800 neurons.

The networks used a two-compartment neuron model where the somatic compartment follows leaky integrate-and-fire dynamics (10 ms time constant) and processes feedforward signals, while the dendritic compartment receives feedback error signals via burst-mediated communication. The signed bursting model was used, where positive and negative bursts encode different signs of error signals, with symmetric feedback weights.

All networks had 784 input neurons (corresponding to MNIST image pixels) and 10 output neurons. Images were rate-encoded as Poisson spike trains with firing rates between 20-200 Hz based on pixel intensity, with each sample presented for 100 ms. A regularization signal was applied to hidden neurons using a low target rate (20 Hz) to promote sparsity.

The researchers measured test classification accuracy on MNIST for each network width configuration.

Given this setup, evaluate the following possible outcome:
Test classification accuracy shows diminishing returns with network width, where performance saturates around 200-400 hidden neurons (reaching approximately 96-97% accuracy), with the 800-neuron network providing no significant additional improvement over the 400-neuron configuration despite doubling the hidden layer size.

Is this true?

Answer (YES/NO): NO